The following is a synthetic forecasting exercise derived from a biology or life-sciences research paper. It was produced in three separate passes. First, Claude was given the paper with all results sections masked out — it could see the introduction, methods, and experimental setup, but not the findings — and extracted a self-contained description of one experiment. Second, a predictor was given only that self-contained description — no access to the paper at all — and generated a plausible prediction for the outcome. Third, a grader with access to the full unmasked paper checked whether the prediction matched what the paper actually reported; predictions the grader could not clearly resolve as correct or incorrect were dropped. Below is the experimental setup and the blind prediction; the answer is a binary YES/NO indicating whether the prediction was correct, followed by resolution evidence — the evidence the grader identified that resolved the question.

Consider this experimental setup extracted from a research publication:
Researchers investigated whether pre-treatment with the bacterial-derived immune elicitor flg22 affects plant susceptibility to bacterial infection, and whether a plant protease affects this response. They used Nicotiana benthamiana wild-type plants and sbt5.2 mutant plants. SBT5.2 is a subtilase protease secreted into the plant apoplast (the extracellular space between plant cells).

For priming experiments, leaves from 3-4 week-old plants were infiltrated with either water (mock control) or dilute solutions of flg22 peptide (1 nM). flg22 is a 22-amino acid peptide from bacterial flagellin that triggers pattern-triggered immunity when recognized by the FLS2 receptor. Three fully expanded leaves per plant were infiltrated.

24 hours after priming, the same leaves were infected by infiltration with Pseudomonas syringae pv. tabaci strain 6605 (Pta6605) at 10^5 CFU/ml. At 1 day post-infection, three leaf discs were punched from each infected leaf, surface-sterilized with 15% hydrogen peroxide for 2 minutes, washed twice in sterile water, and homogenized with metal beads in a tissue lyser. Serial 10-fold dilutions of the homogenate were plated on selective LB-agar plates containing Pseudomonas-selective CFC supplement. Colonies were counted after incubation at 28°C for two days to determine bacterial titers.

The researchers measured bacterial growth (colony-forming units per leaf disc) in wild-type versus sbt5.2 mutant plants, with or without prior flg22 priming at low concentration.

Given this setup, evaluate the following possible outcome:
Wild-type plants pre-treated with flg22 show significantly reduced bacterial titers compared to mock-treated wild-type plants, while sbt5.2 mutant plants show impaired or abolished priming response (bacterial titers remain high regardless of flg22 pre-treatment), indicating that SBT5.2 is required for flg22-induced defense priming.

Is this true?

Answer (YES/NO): NO